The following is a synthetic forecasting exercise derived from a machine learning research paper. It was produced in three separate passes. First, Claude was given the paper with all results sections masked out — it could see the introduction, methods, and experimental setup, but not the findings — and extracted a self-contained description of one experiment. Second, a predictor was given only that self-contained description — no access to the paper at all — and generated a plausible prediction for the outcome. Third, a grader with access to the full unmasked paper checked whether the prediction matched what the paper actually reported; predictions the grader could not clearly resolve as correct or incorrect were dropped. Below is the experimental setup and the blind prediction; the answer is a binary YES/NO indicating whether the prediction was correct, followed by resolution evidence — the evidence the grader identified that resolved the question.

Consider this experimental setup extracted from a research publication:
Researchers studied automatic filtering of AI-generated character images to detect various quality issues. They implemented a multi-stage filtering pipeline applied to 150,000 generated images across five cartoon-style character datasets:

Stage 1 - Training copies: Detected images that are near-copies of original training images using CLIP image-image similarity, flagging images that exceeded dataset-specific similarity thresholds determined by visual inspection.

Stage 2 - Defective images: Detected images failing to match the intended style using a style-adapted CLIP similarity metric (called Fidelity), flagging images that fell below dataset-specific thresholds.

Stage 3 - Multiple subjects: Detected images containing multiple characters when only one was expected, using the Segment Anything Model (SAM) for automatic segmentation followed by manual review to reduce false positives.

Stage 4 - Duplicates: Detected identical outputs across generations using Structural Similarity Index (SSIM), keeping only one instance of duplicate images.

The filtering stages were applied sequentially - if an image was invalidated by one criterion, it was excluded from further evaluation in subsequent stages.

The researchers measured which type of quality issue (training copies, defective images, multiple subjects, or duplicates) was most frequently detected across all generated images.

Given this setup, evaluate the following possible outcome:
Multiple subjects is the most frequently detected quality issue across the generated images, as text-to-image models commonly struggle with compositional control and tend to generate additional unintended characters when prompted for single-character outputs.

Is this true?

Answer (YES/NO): NO